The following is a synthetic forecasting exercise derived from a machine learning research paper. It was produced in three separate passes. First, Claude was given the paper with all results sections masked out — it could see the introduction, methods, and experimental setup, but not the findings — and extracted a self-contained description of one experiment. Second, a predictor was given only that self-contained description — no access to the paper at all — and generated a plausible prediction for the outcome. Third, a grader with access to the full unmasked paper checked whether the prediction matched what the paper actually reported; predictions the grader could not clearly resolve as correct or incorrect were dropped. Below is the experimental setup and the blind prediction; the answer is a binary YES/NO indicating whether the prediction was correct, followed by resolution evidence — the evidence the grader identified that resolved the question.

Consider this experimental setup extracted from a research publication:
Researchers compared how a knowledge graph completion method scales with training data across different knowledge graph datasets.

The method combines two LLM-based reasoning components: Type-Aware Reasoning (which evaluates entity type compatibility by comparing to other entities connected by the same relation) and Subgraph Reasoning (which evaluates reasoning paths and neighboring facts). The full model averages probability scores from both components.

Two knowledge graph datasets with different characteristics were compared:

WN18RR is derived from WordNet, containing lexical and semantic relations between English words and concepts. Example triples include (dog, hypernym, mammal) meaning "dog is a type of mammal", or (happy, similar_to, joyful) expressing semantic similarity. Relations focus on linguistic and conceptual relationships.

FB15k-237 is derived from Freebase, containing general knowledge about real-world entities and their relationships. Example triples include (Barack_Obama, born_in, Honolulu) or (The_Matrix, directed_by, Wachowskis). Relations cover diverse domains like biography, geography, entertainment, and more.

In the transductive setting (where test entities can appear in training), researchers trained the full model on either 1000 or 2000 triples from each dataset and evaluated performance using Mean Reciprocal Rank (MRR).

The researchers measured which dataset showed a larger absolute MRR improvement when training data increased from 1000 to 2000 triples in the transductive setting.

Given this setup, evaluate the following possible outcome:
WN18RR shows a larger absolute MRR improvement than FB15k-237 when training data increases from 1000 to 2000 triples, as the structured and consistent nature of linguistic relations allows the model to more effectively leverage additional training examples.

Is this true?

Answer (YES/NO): NO